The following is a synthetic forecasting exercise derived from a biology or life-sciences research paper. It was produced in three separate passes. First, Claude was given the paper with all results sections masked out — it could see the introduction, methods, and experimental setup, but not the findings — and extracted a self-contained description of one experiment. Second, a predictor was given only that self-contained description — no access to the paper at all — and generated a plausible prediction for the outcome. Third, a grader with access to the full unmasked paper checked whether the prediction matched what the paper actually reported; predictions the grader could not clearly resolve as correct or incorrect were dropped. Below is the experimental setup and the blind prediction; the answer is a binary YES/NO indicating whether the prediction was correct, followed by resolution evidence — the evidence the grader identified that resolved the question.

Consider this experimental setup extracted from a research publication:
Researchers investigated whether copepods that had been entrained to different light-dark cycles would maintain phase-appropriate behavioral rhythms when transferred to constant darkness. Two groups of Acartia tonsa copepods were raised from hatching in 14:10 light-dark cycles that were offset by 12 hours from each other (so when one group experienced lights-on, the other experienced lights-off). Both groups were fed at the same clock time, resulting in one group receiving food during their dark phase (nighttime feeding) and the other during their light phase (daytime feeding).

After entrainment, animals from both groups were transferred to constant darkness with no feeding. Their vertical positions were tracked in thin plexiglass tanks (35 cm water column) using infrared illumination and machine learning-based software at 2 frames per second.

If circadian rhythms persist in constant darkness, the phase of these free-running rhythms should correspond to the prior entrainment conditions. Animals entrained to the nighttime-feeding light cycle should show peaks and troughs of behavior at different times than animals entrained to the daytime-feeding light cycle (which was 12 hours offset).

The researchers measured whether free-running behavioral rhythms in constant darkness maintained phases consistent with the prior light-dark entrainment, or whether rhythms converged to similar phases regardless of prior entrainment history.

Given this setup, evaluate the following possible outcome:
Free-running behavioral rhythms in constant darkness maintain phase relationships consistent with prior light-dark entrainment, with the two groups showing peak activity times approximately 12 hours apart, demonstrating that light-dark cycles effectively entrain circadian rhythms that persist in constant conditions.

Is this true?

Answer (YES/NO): NO